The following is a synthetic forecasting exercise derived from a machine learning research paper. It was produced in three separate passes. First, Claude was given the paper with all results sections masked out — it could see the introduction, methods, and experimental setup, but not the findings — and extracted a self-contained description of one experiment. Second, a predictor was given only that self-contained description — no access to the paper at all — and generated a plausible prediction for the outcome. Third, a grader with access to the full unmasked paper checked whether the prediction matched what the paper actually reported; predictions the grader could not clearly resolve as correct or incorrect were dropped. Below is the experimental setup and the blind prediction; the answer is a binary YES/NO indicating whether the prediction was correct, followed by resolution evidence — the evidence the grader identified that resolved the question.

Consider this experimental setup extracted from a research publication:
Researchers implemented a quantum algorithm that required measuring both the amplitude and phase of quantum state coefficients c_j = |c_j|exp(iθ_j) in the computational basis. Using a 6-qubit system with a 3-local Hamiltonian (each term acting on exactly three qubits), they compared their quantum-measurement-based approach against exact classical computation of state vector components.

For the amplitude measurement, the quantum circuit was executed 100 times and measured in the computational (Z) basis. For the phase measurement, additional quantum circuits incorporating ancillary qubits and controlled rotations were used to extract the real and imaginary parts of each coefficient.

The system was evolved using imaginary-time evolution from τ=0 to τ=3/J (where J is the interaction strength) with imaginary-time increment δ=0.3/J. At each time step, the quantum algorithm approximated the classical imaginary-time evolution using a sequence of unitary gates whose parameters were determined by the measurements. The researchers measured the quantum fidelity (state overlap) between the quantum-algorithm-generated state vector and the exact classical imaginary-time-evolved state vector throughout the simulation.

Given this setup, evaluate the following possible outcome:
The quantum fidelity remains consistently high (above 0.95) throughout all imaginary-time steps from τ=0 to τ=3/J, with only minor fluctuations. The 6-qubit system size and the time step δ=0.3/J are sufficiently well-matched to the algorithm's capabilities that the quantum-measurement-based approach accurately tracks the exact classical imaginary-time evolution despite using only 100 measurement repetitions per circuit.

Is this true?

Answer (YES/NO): YES